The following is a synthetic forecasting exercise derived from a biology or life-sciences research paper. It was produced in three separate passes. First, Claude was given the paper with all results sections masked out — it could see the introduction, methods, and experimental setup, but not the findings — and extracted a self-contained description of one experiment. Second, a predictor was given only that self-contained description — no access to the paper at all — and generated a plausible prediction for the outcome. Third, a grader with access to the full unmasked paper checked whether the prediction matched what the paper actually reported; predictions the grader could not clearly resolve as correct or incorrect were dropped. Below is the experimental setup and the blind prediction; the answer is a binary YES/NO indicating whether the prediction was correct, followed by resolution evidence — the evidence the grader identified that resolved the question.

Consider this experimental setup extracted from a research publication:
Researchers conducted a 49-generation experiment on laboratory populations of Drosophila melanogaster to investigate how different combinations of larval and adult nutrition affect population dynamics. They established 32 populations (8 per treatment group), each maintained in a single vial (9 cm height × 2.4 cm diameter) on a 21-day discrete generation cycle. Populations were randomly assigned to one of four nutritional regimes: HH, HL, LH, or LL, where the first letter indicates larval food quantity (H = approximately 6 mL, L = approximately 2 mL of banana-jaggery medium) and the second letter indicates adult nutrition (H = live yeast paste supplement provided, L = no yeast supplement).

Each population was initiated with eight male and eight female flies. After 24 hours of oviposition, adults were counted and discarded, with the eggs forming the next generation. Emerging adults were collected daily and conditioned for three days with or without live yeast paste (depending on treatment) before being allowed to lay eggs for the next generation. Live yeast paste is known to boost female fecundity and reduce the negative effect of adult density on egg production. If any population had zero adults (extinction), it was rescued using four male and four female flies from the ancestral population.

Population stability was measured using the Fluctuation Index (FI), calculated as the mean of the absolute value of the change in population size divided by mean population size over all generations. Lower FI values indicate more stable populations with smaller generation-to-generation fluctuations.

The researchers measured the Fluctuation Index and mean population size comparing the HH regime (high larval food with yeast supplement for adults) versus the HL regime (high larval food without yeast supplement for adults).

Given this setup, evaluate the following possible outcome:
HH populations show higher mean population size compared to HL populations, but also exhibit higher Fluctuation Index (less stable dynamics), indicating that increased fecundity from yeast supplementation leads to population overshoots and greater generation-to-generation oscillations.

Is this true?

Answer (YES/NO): NO